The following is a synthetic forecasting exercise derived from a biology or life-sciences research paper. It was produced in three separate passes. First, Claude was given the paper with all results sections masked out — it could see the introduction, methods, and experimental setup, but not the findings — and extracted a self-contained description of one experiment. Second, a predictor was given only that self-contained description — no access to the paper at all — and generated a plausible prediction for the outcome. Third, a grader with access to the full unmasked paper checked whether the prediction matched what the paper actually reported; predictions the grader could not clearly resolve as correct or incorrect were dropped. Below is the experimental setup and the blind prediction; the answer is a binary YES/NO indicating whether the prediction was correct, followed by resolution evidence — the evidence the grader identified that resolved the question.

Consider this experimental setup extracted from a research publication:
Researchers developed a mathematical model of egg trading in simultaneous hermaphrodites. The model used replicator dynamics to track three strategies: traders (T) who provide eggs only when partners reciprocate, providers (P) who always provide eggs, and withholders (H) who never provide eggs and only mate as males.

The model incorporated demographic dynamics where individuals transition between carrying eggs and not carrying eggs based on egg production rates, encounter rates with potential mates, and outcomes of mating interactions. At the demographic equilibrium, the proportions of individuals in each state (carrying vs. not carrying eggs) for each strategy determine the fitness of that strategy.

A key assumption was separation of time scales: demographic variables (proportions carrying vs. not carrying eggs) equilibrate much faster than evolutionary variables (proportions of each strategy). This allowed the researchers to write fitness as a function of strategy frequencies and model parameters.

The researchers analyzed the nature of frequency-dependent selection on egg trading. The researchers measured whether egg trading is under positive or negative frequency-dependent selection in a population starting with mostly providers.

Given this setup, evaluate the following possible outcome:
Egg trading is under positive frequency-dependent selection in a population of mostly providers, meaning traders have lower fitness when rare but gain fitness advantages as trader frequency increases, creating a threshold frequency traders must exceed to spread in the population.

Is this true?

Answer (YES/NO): YES